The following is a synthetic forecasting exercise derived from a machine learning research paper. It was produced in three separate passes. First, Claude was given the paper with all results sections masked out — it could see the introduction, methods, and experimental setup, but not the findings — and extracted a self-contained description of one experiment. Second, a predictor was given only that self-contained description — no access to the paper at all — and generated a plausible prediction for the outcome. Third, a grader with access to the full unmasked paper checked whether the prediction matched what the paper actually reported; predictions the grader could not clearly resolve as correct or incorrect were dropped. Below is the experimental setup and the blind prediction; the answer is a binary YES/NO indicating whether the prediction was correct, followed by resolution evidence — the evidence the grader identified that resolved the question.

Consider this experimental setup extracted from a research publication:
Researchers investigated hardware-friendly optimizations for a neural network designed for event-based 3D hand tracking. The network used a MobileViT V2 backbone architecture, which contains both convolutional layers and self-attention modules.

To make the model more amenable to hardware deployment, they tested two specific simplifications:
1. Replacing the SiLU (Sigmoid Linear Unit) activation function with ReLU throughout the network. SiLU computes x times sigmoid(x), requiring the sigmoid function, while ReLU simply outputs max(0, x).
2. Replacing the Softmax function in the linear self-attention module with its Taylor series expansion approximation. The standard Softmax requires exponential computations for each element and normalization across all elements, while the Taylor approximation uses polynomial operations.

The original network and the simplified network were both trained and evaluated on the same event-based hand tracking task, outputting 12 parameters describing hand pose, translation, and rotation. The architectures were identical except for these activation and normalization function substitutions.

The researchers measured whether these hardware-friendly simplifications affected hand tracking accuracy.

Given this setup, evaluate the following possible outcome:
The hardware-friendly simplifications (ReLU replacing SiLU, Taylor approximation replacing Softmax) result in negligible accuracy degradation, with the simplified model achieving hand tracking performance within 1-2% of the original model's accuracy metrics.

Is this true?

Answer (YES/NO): NO